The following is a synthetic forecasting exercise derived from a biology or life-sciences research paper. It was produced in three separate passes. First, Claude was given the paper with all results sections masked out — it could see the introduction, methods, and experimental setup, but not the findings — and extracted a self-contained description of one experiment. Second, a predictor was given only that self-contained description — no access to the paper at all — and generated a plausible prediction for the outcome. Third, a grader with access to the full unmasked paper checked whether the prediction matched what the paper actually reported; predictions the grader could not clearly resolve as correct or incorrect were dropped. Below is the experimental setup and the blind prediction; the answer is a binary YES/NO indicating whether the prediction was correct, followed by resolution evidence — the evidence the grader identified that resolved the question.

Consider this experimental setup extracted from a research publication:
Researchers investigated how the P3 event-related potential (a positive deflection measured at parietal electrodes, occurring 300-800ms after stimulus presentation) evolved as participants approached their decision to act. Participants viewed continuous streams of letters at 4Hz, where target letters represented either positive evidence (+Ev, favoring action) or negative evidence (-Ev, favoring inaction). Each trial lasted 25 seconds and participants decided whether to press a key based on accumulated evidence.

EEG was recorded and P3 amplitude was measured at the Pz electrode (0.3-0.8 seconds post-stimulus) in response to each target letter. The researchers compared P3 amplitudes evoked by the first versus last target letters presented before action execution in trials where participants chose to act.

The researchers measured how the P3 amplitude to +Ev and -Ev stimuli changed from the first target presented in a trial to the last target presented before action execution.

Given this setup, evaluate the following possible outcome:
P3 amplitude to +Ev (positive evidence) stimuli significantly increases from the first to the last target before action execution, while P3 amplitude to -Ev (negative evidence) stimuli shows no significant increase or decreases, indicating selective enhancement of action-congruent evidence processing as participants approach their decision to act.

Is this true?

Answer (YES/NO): YES